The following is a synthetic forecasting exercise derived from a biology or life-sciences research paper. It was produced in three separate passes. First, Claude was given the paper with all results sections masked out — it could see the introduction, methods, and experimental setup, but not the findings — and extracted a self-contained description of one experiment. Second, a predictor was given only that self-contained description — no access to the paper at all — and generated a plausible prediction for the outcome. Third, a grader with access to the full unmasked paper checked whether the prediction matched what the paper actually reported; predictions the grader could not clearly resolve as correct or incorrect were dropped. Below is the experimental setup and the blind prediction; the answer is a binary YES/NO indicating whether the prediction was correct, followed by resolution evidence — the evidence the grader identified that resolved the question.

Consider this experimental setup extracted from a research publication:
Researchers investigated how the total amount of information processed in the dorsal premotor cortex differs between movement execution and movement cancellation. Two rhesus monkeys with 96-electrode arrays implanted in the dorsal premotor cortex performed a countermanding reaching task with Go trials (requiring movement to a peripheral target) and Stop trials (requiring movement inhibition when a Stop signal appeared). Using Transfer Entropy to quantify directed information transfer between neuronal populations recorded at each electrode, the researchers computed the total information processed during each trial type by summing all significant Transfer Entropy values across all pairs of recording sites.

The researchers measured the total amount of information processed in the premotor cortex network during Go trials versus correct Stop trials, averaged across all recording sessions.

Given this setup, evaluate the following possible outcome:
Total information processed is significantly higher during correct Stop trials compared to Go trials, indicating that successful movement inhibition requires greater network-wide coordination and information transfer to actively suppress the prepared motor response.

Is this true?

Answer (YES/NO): NO